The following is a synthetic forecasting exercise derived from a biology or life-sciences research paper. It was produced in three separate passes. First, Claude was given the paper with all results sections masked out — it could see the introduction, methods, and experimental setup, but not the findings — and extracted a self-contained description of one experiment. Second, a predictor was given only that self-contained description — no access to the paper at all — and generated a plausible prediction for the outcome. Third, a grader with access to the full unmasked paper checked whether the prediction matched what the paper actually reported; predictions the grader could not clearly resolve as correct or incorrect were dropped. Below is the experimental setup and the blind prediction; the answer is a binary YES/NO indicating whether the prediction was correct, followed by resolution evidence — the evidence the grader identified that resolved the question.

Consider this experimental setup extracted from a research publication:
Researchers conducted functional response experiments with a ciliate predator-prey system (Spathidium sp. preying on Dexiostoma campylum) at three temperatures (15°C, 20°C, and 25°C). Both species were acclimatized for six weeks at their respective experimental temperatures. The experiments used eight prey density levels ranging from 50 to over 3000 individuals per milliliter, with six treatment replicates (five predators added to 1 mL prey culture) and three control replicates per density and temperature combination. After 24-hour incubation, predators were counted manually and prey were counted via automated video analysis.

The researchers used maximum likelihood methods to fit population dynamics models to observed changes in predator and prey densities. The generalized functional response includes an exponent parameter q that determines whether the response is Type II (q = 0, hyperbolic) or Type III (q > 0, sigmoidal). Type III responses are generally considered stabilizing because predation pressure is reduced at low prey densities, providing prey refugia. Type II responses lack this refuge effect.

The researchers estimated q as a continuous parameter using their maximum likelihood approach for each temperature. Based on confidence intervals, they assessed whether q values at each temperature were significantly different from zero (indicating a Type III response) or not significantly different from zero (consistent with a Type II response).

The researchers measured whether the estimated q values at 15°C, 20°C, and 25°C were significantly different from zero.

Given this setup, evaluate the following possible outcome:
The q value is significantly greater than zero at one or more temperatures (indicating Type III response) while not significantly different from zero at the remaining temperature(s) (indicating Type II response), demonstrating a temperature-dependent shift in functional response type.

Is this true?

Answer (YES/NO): NO